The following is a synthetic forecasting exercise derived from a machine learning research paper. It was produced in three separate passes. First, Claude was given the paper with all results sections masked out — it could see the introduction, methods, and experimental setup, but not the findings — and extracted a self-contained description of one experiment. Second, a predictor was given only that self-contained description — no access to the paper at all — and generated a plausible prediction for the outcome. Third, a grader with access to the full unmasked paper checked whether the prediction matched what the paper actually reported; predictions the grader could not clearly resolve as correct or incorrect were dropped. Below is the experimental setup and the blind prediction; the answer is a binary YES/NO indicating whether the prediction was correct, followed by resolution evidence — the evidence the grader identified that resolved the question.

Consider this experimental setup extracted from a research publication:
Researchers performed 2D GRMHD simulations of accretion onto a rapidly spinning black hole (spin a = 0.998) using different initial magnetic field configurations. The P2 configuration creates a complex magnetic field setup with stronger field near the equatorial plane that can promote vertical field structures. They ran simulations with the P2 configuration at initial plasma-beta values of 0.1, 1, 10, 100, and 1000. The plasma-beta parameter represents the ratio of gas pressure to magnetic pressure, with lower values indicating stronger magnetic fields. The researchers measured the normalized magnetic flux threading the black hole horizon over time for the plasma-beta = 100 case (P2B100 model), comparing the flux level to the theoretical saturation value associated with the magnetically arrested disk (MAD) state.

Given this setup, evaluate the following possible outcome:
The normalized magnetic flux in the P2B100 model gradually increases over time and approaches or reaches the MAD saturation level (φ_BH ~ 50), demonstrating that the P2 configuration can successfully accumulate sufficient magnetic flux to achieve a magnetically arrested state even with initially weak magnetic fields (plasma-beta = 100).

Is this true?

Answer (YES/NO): YES